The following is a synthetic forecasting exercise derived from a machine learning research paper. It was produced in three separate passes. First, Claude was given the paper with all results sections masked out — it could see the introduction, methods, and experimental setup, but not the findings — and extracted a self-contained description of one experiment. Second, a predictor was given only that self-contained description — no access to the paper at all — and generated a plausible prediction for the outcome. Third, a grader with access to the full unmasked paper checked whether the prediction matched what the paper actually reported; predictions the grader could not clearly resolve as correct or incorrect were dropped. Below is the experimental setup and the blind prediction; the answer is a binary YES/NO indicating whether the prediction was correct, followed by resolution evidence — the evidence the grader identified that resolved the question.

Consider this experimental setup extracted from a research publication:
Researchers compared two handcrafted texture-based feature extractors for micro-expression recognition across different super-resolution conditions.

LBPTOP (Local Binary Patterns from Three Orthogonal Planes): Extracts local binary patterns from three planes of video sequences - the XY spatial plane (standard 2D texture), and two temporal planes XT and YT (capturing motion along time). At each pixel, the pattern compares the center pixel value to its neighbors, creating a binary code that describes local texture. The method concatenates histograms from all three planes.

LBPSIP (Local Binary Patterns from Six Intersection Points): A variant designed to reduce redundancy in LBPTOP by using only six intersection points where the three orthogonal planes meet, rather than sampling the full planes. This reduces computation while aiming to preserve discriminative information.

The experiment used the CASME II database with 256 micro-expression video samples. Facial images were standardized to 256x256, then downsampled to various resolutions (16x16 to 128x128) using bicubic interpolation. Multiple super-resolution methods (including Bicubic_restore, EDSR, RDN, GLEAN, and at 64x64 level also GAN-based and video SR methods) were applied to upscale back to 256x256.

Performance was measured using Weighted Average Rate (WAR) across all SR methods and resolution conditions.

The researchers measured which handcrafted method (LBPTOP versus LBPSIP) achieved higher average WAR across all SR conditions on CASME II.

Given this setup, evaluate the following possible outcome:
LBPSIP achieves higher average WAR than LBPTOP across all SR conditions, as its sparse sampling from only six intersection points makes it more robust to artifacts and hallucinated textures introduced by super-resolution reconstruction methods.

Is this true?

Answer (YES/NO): YES